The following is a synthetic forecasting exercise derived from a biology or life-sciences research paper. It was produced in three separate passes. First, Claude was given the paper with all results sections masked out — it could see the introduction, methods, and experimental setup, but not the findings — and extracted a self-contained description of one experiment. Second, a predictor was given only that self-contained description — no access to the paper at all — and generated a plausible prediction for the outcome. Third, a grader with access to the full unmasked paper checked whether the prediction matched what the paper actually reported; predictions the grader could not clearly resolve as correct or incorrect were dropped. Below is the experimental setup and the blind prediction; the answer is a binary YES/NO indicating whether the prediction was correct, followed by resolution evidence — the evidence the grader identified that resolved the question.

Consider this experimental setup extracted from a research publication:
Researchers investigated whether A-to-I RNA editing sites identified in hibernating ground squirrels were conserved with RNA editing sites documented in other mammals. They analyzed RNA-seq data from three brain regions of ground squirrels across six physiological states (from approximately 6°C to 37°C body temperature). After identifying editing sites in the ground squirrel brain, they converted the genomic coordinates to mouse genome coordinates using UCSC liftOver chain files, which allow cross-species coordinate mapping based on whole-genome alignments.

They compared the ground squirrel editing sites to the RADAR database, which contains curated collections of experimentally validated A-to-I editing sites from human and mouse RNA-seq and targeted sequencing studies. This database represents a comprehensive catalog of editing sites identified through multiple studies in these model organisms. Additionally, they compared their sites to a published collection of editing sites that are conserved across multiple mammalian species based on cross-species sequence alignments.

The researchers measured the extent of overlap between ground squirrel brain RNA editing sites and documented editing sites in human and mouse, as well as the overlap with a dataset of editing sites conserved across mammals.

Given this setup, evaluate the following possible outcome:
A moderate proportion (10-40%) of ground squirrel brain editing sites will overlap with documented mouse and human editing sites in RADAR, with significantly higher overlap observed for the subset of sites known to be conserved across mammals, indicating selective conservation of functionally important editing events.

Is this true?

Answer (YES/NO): NO